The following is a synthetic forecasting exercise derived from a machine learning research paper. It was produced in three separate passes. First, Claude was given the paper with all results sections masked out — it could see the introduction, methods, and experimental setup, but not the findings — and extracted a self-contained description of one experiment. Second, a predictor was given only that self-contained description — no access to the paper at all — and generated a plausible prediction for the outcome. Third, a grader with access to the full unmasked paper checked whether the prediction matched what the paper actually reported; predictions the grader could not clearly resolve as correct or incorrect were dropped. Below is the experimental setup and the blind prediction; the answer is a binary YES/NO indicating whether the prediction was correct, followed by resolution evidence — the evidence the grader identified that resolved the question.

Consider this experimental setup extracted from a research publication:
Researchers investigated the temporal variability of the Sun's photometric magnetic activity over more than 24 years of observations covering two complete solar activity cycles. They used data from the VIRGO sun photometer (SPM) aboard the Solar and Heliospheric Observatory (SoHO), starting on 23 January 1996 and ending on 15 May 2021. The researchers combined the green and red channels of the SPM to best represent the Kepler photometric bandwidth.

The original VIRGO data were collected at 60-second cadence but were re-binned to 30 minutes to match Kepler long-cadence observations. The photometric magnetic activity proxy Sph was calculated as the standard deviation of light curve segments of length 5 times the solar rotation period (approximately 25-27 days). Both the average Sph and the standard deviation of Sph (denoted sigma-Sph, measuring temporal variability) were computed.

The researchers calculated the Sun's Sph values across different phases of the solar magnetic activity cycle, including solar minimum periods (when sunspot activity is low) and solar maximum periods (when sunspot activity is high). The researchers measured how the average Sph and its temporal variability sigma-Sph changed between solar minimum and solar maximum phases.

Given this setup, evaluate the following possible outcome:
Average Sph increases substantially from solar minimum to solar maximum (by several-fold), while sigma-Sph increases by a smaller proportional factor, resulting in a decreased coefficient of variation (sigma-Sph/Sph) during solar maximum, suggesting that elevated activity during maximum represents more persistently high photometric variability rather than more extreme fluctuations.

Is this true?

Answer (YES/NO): NO